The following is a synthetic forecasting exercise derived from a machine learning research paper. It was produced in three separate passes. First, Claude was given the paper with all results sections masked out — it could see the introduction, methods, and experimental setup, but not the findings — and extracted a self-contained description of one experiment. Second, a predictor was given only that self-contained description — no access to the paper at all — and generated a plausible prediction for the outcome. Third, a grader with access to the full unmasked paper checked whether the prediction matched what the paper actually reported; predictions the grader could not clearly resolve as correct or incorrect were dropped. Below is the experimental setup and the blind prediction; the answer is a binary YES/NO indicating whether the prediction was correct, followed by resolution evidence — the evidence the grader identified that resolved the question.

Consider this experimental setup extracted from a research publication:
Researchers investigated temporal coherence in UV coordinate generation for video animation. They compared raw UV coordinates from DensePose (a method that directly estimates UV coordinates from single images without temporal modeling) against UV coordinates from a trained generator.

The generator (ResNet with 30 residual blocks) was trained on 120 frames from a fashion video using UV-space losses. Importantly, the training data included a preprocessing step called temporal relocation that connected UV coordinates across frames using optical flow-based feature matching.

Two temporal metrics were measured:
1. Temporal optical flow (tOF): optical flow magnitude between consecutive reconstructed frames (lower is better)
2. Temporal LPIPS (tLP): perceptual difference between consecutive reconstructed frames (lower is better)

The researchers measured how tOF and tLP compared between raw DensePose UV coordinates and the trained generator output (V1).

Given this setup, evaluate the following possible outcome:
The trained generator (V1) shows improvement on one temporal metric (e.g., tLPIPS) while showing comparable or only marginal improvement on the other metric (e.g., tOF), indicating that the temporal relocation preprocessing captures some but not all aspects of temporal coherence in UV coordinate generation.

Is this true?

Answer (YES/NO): NO